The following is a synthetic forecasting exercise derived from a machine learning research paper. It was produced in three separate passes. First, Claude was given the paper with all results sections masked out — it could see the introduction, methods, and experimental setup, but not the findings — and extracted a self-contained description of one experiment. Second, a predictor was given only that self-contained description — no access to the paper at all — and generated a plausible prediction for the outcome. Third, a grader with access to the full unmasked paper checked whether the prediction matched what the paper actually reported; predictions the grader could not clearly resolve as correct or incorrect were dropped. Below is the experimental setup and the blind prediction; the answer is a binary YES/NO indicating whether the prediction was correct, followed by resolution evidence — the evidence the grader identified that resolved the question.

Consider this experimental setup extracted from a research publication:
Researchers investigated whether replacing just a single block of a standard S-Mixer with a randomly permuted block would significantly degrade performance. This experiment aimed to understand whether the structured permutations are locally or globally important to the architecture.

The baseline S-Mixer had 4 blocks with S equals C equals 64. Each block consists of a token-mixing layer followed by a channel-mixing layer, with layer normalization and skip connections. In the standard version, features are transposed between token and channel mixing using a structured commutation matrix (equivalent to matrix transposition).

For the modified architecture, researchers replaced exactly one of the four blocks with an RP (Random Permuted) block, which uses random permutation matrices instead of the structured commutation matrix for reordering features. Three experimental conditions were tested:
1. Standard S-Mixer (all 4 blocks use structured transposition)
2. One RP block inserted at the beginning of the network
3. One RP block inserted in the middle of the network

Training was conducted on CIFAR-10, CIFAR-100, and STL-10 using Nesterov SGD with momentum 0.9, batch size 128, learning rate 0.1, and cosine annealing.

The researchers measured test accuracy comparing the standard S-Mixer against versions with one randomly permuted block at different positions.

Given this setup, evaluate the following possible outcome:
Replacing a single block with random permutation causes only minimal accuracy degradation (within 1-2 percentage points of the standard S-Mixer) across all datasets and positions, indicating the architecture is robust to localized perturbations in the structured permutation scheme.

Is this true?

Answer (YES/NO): NO